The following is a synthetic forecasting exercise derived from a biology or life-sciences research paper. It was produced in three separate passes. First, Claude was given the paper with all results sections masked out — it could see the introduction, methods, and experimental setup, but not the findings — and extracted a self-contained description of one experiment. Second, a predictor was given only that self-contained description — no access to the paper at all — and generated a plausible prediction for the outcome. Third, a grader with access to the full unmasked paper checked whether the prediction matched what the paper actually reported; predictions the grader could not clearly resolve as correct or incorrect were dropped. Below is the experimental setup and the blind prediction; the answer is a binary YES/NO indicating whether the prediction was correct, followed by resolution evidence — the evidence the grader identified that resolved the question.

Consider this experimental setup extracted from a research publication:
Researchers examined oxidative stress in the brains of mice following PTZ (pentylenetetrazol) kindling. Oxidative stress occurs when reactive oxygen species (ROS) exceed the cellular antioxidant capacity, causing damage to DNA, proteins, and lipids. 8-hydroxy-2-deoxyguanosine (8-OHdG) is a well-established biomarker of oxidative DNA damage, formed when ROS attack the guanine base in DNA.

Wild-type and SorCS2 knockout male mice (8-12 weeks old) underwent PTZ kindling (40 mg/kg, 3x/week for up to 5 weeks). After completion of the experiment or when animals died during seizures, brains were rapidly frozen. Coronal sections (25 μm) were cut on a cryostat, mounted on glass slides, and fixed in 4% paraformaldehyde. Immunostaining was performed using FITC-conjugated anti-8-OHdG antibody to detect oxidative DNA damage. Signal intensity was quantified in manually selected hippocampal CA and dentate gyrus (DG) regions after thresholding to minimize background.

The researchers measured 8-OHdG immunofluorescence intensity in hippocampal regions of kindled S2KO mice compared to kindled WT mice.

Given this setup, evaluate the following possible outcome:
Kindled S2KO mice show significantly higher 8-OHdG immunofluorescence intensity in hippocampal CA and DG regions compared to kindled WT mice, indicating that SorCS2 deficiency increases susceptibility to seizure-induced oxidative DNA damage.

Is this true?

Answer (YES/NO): YES